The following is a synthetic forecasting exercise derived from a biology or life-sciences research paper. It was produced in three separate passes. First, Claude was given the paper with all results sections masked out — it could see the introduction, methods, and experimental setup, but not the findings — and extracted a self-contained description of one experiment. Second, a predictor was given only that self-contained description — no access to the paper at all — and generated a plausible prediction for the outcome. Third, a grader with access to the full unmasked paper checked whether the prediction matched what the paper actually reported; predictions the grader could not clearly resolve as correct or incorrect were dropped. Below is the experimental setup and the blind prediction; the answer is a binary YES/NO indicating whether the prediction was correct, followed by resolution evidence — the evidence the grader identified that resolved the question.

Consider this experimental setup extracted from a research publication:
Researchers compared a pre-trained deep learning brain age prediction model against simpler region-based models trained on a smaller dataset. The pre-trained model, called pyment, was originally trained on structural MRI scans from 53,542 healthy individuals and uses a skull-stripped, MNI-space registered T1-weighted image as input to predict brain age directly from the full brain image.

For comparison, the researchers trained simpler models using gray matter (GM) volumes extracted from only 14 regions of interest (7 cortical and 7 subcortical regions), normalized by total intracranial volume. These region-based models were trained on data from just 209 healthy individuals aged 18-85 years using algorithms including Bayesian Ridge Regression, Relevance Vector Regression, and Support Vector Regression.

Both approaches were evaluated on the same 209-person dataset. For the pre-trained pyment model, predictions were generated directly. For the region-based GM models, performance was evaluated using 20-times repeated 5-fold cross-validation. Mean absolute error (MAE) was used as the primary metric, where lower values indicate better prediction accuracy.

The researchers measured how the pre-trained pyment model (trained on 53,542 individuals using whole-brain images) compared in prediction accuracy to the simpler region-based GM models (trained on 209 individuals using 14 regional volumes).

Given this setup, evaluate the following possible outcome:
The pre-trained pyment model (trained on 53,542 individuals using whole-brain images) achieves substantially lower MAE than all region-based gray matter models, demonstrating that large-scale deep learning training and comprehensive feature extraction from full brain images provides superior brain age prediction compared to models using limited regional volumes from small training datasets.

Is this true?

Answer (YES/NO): YES